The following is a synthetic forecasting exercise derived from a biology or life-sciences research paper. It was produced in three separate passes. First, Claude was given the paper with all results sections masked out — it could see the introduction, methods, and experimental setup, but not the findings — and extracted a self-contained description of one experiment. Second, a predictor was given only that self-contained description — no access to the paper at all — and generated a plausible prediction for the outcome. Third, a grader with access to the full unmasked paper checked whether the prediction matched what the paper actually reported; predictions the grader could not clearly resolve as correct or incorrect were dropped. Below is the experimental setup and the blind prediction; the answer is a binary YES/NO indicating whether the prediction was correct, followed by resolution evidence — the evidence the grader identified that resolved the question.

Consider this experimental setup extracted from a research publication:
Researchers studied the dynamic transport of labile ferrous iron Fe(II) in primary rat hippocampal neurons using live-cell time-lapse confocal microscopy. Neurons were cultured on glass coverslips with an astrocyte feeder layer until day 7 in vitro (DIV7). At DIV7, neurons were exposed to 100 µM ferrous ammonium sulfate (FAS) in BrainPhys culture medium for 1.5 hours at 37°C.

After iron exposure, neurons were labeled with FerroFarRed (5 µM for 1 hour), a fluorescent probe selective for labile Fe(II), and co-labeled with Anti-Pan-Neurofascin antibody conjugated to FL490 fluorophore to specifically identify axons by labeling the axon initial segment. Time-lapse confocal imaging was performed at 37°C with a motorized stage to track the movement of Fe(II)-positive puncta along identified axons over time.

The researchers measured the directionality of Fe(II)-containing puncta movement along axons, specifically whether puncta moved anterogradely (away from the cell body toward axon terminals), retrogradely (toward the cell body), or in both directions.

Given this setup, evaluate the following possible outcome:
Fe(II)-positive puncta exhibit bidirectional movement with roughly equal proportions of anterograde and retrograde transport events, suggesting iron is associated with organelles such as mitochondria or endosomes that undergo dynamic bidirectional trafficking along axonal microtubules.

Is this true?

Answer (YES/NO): NO